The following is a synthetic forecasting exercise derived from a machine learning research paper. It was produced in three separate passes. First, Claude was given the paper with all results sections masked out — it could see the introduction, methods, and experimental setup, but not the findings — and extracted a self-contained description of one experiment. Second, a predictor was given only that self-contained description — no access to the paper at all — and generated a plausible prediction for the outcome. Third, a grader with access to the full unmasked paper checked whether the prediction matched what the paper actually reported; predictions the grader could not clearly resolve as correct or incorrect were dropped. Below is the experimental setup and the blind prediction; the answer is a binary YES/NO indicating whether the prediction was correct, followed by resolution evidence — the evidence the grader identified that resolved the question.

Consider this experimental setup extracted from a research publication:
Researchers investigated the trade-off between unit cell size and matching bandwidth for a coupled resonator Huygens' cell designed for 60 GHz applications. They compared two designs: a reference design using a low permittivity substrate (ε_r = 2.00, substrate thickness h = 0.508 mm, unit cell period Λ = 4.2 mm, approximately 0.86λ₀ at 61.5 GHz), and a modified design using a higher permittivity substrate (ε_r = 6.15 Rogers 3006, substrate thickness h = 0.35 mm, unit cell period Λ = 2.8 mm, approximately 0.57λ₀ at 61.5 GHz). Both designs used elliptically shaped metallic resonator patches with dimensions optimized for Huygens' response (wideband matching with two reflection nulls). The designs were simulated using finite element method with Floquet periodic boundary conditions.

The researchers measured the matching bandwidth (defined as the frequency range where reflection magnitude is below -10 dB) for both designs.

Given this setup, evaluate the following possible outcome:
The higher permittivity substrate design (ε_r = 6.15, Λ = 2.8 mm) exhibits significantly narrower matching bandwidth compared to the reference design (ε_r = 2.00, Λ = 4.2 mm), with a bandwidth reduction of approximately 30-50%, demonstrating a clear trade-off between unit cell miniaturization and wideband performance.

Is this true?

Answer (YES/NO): NO